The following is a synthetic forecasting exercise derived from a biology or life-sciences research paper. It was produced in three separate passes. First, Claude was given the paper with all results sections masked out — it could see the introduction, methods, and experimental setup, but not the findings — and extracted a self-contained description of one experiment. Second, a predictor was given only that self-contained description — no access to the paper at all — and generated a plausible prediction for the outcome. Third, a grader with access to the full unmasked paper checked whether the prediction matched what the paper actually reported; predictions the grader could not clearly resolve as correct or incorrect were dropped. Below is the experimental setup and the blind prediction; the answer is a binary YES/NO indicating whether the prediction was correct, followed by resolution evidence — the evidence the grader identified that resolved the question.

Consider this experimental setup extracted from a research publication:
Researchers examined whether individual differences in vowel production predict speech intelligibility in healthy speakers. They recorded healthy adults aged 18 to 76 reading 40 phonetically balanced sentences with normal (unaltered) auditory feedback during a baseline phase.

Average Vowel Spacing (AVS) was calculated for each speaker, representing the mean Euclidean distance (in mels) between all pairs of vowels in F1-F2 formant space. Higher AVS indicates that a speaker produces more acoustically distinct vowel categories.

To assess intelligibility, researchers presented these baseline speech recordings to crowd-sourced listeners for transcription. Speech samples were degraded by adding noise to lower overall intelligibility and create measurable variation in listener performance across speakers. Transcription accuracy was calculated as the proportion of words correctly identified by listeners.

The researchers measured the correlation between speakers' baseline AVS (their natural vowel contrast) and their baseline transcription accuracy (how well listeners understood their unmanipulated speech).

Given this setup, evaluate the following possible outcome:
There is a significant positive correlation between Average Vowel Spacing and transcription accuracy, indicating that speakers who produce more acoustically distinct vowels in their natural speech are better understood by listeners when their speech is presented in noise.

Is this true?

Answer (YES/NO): YES